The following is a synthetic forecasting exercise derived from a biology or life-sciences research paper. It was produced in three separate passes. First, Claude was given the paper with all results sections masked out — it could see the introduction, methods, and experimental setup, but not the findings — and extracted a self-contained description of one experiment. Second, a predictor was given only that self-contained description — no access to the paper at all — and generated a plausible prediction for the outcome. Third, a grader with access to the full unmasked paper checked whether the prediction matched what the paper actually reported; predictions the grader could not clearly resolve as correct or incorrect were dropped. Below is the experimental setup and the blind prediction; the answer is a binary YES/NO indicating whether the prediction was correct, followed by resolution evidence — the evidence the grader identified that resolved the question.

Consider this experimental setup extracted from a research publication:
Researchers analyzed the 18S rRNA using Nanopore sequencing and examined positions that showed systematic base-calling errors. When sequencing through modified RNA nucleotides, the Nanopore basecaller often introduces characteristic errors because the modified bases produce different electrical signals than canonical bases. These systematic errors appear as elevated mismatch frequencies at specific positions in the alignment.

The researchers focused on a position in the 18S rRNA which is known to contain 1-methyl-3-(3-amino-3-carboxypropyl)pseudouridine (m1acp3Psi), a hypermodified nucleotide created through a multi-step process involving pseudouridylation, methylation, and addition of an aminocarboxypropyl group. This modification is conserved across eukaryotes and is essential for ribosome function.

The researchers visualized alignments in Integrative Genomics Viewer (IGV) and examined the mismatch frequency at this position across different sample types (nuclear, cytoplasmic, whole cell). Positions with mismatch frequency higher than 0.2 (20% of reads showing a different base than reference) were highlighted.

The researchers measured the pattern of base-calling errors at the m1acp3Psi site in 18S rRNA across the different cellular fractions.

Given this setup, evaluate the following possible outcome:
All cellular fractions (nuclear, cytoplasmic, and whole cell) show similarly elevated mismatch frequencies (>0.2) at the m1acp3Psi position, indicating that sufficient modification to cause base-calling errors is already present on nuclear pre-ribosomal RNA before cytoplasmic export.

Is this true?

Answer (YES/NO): NO